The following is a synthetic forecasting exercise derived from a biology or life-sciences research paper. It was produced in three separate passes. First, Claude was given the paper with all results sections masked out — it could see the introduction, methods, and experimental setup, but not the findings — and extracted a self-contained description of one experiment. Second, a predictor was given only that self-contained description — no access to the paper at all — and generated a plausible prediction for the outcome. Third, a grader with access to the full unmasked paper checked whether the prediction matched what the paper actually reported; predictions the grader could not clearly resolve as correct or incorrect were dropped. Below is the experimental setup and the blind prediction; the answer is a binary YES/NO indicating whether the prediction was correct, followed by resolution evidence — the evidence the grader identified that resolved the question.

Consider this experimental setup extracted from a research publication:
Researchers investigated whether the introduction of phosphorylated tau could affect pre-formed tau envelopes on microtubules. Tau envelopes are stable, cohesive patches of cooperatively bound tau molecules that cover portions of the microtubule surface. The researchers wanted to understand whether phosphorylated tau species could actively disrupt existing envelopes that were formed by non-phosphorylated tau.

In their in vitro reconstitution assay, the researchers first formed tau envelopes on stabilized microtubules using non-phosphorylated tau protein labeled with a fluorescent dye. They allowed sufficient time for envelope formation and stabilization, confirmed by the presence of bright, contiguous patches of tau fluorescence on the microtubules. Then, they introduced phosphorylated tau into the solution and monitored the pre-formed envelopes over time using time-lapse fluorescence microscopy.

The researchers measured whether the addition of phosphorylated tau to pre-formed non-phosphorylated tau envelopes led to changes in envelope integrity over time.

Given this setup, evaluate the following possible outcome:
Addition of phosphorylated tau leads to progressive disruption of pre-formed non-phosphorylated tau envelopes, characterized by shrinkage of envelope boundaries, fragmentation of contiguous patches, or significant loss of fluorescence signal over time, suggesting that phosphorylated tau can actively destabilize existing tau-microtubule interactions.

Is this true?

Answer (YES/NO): YES